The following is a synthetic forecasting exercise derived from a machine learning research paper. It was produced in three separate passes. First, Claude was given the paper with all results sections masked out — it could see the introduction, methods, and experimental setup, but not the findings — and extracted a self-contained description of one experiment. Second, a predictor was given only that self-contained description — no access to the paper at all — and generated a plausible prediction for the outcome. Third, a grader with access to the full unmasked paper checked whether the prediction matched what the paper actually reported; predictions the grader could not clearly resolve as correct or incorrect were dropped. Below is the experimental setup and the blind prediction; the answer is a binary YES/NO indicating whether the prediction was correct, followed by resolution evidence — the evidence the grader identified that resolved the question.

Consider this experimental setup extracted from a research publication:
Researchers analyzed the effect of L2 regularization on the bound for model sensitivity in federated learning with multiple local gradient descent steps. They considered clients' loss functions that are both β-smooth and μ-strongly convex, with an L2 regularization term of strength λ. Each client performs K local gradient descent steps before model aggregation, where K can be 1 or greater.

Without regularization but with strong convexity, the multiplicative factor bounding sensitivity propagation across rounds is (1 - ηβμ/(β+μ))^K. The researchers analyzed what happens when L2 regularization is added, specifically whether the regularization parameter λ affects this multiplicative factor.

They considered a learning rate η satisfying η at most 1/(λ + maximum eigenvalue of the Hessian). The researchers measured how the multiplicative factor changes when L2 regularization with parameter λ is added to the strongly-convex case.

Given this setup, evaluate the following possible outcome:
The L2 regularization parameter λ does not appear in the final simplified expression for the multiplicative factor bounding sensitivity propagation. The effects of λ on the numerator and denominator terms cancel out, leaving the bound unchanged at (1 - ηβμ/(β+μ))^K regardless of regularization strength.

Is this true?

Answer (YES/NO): NO